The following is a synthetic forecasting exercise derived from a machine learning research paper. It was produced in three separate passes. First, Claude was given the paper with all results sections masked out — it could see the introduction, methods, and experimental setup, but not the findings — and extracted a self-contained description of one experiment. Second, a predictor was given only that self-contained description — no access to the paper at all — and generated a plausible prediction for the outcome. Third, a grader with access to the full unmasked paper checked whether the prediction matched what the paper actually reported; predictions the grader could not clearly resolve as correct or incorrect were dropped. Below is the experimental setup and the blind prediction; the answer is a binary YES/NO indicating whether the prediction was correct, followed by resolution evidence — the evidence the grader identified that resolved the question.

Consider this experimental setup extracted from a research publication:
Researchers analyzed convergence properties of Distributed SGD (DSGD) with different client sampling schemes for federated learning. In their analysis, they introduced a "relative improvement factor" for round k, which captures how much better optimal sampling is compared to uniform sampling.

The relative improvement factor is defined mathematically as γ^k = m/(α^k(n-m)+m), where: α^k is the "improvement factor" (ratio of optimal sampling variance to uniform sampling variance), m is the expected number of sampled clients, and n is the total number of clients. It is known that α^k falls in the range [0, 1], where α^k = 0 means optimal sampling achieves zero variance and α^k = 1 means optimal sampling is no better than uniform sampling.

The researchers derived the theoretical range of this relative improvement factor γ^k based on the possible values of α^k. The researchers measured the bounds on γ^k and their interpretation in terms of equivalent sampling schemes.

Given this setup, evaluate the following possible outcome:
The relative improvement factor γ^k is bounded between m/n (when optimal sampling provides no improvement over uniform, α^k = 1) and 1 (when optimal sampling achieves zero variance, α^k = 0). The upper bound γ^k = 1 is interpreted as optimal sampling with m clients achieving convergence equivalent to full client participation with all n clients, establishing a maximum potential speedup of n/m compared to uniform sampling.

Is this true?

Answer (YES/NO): YES